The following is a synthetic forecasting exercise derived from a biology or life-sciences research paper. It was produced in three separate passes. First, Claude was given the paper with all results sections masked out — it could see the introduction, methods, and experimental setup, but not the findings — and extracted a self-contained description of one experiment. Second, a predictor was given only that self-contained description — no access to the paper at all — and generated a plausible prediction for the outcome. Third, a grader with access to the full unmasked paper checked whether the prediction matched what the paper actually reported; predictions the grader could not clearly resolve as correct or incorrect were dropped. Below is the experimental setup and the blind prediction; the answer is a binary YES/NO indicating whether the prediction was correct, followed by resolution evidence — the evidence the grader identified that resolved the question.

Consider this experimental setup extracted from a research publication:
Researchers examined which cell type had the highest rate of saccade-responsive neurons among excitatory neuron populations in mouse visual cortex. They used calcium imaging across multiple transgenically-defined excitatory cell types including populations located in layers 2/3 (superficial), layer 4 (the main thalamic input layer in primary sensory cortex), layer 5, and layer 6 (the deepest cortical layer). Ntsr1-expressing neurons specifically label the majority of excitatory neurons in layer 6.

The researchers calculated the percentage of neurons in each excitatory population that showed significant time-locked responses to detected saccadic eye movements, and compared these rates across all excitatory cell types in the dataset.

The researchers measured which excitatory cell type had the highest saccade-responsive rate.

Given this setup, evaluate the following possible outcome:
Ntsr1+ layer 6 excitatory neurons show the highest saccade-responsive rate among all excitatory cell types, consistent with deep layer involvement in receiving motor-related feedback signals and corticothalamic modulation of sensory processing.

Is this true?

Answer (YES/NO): YES